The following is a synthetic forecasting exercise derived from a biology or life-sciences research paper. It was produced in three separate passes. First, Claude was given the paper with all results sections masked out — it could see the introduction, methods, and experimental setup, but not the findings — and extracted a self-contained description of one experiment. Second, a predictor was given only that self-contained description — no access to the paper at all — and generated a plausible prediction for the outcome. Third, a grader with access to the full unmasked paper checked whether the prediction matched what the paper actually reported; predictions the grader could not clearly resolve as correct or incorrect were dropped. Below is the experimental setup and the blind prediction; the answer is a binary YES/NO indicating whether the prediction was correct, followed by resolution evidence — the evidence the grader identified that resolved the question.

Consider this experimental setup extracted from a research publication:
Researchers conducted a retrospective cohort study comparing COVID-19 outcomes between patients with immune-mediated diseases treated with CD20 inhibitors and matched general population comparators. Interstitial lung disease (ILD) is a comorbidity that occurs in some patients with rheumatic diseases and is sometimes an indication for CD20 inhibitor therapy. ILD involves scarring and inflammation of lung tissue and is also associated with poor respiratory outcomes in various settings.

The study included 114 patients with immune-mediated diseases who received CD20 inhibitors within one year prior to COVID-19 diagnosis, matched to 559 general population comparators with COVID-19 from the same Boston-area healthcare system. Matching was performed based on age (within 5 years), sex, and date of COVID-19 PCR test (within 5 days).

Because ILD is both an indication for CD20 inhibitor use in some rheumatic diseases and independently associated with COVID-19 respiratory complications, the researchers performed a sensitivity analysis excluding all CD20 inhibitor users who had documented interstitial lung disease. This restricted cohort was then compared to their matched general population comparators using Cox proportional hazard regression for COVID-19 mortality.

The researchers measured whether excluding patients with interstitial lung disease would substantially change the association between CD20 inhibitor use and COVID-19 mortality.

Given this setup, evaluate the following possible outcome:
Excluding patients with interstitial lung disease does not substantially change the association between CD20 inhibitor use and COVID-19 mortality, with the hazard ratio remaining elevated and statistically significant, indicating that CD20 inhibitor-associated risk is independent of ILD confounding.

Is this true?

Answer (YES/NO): YES